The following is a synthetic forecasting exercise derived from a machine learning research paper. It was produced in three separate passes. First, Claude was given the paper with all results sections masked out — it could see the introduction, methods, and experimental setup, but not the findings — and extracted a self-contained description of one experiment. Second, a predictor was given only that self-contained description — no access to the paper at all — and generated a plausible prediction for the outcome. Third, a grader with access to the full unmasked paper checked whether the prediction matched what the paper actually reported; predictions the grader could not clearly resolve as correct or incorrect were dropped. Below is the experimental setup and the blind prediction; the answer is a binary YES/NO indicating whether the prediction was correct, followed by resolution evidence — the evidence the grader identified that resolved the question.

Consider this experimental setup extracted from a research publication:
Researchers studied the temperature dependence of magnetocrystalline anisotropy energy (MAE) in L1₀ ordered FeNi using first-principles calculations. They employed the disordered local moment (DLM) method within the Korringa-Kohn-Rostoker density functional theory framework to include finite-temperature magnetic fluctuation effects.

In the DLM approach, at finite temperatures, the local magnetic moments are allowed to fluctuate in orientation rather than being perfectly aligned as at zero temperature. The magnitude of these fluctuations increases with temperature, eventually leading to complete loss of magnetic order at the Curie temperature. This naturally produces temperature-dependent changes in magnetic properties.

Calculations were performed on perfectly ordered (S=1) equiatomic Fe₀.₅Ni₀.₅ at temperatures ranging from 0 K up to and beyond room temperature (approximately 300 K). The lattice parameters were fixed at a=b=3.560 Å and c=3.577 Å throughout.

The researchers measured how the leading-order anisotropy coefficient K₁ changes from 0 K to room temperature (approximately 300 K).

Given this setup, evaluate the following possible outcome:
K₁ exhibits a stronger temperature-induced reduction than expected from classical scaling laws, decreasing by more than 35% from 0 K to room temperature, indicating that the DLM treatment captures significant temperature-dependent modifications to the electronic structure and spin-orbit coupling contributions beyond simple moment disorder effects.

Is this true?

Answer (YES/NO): NO